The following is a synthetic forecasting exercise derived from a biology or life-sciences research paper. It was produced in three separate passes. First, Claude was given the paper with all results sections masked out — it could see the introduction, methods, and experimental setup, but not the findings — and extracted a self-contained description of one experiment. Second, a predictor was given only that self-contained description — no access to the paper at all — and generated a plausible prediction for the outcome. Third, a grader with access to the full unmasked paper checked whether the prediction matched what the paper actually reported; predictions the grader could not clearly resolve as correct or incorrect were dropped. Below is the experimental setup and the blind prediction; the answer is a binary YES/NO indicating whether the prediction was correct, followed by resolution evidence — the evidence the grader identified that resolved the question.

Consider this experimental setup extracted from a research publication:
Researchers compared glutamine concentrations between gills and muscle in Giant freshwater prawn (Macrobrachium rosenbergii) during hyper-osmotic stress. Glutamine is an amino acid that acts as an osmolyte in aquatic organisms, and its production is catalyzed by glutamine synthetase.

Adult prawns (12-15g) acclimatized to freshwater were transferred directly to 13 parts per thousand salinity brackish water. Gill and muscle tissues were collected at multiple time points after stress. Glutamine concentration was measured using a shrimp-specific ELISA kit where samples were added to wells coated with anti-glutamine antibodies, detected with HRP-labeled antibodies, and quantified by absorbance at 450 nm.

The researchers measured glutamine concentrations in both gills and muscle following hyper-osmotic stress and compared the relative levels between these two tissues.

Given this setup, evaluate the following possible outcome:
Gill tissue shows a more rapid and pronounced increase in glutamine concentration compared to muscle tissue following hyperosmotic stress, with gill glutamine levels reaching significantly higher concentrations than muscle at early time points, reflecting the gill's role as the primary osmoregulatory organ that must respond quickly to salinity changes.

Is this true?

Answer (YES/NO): NO